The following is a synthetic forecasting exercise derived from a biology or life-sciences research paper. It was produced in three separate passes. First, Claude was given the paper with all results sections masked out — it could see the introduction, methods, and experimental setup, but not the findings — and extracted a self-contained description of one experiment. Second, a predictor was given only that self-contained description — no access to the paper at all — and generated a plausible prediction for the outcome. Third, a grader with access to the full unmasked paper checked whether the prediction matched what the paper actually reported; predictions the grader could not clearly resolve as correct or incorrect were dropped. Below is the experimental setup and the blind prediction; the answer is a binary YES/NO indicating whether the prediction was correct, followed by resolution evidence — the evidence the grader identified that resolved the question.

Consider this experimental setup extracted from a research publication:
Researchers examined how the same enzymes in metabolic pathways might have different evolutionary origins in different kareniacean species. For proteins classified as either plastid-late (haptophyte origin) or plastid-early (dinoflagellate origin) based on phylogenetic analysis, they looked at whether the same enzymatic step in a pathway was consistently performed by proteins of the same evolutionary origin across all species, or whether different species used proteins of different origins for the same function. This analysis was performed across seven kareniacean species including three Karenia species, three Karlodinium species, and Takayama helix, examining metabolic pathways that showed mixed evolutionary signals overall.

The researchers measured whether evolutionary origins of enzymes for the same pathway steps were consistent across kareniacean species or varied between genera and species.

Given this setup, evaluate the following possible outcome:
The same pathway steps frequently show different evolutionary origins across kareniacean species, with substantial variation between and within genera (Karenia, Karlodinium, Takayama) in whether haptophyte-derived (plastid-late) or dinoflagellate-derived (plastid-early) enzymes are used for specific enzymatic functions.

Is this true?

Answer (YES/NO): YES